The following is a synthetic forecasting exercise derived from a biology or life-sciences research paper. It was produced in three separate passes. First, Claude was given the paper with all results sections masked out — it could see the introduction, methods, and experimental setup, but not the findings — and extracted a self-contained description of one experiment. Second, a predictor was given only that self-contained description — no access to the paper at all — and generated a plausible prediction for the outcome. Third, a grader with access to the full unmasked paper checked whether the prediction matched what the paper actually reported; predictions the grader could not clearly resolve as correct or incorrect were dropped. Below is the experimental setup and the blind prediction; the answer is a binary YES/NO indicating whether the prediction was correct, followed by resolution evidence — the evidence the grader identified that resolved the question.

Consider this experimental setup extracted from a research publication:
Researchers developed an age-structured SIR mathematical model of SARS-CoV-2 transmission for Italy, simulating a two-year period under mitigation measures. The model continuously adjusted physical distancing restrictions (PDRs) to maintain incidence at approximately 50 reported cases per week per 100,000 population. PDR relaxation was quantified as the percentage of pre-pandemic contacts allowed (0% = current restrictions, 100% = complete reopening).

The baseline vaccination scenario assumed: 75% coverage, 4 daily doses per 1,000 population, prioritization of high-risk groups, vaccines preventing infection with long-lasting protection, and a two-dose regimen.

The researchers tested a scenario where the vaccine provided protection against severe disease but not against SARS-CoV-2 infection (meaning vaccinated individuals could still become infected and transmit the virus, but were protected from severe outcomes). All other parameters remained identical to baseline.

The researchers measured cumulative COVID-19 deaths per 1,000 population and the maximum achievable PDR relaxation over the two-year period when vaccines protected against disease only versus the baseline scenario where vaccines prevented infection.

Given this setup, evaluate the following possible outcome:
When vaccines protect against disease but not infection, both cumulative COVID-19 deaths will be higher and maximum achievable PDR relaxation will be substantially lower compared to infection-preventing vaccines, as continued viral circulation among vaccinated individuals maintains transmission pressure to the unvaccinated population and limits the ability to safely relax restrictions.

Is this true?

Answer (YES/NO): YES